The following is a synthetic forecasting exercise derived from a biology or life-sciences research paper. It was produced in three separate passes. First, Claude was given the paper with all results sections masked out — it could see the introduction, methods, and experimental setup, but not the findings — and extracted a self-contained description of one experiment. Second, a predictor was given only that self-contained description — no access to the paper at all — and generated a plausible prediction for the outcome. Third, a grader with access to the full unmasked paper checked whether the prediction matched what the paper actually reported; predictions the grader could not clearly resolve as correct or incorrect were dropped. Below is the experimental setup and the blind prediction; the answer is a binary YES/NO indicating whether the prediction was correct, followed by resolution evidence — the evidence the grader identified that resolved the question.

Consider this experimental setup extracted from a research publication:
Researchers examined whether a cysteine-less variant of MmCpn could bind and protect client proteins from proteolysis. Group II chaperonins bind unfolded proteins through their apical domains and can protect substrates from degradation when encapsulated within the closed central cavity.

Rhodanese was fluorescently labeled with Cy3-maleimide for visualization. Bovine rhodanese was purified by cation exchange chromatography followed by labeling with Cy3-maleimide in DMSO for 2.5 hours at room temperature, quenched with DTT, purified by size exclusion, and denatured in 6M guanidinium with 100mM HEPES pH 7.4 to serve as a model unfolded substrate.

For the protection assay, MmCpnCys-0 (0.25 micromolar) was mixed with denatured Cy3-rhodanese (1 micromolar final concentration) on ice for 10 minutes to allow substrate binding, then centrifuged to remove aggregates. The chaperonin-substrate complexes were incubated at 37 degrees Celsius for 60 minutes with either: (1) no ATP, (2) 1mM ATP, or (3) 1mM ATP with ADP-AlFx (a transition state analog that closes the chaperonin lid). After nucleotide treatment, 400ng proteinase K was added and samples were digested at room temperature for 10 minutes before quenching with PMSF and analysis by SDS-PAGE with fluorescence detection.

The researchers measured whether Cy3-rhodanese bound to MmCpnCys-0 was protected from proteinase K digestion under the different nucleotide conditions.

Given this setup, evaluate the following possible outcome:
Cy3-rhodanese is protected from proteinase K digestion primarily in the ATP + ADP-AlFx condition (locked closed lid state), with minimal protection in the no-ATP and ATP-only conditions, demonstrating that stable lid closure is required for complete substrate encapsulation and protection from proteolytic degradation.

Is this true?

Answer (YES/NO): NO